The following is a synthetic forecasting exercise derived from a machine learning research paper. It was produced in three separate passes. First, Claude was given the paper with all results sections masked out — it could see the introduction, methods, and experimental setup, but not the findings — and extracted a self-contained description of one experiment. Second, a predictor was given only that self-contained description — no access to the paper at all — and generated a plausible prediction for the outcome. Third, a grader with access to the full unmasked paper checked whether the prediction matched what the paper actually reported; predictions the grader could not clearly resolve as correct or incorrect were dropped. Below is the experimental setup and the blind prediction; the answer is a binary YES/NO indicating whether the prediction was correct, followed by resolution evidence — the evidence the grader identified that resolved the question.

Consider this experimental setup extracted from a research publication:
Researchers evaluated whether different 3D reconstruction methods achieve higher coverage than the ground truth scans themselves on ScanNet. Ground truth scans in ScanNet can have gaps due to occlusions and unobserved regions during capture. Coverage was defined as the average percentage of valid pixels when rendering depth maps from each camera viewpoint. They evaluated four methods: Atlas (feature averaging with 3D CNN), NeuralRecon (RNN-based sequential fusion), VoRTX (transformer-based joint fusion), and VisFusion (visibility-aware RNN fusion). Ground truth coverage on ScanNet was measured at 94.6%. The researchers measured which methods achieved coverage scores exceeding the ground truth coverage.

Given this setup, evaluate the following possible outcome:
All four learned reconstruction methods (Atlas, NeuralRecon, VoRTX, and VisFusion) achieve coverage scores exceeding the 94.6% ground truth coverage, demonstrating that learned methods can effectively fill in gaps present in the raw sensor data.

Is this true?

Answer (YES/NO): NO